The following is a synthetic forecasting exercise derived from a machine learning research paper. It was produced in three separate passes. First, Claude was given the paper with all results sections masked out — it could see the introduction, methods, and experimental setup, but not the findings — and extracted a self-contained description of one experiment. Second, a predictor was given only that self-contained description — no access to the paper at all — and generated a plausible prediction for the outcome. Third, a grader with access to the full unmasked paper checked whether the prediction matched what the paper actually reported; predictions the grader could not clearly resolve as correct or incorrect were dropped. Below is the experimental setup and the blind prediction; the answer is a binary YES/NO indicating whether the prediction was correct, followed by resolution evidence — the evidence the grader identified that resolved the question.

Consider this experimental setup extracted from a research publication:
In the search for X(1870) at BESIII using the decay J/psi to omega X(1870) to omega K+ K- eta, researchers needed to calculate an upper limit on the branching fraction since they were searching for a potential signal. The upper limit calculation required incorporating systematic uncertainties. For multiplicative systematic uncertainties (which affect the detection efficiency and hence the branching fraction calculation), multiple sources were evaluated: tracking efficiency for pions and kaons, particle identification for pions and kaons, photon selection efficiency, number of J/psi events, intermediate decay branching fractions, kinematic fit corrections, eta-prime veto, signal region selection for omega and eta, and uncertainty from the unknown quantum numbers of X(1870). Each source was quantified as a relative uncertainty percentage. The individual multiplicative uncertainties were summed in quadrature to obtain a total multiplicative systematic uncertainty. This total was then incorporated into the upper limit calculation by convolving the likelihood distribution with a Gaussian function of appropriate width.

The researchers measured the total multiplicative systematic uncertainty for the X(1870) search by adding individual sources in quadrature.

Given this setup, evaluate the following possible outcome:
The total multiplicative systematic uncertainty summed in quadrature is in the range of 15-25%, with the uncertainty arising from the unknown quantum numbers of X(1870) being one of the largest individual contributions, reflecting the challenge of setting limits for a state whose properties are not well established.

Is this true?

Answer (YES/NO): NO